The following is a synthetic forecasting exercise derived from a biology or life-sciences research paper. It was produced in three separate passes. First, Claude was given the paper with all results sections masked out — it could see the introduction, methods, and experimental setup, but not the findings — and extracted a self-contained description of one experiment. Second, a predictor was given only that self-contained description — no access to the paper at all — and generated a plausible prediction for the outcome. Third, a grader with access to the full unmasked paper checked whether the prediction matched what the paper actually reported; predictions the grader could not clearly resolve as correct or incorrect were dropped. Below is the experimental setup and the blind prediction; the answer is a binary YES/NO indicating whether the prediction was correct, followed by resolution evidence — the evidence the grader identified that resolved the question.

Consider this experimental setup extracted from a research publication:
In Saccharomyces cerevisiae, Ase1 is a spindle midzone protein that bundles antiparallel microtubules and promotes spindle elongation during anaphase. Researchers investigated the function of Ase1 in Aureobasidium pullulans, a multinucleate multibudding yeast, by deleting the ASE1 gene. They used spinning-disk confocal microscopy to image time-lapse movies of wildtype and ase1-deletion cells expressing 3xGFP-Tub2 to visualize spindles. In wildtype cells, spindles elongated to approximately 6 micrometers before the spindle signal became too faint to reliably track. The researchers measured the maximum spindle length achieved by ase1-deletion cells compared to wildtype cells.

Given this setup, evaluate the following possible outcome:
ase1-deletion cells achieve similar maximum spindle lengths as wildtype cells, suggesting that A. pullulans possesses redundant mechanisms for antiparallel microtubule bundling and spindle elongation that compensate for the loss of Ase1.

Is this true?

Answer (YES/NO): NO